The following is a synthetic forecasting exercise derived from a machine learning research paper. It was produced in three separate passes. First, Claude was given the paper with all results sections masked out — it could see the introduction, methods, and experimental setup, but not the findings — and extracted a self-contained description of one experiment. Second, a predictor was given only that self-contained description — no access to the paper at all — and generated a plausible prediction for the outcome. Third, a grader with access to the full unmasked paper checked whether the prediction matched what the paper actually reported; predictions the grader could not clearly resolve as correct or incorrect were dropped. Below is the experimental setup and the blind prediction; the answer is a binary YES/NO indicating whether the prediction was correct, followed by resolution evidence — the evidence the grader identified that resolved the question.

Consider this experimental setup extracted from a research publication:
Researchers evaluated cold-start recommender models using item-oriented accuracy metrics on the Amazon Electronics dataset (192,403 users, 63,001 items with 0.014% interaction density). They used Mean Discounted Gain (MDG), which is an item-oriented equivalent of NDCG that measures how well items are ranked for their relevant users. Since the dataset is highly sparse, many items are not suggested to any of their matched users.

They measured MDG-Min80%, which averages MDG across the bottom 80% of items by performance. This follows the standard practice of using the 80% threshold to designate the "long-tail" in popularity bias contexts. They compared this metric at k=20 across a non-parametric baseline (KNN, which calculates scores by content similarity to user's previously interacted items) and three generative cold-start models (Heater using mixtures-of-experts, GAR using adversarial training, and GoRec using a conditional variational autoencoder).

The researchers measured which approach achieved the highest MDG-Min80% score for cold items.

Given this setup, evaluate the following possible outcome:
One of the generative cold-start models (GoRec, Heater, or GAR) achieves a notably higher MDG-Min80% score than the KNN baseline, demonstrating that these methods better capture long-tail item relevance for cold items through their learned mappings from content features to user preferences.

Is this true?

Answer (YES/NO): NO